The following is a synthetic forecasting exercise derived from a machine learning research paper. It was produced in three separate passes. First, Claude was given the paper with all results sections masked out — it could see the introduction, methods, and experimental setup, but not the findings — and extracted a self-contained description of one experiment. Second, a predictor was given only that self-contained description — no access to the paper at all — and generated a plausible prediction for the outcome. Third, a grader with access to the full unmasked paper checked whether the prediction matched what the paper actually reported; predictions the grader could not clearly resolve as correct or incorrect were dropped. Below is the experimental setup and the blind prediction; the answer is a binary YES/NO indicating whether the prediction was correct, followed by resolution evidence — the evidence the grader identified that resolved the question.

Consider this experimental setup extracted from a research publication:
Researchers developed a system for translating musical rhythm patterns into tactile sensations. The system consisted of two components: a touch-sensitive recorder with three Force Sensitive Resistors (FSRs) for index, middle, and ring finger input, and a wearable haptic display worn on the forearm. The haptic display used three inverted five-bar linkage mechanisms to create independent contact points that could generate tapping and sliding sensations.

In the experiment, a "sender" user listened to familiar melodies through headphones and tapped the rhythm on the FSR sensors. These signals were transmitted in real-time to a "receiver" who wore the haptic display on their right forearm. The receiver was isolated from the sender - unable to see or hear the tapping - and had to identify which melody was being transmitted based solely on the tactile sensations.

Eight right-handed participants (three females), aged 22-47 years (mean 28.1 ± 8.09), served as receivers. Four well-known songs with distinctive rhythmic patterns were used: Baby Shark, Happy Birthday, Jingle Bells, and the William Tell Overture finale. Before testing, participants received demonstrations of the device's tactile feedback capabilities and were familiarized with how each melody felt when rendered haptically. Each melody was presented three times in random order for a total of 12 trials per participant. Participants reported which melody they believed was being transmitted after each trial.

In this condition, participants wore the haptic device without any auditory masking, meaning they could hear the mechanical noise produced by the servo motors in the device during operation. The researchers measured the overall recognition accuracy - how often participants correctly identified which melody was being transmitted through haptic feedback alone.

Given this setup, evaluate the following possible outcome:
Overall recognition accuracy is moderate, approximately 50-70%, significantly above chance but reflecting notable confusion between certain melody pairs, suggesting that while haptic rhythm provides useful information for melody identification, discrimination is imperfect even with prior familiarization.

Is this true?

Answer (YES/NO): NO